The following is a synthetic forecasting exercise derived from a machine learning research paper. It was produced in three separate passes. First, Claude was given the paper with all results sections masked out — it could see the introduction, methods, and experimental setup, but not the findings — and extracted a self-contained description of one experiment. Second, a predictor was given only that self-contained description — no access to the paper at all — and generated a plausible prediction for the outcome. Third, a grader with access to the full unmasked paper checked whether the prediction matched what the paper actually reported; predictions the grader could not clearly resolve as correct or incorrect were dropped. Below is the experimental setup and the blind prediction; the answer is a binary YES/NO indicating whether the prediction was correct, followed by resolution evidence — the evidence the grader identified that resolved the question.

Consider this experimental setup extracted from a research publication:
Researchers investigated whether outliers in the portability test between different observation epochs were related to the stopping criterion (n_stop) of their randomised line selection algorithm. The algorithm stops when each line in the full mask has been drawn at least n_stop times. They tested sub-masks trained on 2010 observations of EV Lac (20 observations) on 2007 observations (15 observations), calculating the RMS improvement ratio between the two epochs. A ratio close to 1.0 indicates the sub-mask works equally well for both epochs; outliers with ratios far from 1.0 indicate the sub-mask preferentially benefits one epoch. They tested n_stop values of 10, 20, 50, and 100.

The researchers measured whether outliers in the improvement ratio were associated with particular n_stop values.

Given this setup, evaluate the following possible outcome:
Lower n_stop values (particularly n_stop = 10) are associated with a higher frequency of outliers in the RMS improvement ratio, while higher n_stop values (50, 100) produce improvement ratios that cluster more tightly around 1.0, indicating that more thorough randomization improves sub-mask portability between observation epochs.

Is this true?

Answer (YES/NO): YES